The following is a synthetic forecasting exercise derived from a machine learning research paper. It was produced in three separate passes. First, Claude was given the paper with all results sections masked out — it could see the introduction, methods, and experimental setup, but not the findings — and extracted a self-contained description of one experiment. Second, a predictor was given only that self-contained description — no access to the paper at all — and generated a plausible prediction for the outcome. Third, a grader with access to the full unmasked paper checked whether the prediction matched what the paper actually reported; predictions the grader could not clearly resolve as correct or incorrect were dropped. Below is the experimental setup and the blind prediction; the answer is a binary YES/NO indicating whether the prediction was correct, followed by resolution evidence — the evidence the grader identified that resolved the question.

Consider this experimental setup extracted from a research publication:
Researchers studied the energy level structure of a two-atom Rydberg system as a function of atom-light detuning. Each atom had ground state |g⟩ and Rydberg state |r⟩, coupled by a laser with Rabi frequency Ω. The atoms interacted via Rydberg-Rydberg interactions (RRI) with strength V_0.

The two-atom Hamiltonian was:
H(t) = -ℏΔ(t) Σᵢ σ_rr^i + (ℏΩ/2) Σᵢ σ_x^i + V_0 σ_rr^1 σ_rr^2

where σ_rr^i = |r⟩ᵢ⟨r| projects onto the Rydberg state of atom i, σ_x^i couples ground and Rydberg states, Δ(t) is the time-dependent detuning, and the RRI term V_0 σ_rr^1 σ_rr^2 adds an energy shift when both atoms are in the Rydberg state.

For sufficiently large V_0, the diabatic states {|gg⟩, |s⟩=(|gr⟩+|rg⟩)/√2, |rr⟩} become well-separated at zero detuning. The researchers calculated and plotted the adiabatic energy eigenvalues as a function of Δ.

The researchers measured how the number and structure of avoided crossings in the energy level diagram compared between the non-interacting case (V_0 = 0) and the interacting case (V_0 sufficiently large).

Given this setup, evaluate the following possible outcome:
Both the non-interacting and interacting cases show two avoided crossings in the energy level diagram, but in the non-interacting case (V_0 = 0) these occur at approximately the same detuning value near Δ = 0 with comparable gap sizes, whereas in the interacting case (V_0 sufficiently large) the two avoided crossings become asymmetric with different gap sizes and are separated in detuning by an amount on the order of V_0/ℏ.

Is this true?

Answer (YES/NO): NO